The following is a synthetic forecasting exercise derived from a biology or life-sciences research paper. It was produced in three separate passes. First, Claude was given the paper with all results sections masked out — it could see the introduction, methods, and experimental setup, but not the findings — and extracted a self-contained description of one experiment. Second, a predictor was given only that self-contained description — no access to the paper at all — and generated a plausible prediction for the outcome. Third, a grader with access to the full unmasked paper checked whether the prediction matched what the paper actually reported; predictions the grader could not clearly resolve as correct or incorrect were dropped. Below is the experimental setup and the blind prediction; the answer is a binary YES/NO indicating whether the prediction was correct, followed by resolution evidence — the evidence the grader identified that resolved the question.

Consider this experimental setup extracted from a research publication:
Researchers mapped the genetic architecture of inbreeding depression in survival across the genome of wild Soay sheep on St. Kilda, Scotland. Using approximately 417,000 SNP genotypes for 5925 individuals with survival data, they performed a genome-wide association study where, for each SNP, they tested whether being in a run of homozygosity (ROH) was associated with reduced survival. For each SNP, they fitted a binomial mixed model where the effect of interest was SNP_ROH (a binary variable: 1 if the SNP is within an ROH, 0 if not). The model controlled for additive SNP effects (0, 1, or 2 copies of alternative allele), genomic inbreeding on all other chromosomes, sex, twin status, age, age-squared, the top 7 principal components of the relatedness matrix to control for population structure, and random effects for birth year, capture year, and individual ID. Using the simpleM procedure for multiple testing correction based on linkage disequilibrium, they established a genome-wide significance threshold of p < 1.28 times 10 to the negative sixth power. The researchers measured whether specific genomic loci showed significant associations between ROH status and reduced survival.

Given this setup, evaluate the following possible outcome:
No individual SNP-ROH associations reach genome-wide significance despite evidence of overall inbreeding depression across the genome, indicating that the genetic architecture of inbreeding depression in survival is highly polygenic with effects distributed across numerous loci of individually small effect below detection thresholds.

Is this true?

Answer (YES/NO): NO